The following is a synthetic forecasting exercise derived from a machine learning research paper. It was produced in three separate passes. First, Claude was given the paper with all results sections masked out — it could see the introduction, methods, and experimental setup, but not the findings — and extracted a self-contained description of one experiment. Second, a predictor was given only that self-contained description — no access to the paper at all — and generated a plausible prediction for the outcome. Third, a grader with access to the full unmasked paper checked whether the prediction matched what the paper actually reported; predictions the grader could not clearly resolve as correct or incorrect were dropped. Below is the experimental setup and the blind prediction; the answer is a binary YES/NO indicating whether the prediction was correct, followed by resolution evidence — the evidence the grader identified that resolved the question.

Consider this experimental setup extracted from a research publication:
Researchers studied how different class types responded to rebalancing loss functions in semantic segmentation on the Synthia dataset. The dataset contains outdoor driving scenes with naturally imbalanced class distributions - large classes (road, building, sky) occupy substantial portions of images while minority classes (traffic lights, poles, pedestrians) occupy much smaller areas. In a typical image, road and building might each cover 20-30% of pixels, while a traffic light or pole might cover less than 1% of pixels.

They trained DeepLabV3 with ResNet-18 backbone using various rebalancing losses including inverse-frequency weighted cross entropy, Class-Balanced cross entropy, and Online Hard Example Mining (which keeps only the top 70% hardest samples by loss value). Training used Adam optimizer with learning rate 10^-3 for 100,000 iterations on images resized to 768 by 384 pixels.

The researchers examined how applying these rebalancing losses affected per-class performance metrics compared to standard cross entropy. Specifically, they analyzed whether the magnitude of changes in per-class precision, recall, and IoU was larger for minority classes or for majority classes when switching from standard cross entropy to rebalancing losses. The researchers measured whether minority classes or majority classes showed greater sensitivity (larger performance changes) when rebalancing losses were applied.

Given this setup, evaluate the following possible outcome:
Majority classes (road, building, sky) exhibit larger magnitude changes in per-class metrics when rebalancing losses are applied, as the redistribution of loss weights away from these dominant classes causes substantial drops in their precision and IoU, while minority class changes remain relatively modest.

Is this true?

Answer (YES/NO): NO